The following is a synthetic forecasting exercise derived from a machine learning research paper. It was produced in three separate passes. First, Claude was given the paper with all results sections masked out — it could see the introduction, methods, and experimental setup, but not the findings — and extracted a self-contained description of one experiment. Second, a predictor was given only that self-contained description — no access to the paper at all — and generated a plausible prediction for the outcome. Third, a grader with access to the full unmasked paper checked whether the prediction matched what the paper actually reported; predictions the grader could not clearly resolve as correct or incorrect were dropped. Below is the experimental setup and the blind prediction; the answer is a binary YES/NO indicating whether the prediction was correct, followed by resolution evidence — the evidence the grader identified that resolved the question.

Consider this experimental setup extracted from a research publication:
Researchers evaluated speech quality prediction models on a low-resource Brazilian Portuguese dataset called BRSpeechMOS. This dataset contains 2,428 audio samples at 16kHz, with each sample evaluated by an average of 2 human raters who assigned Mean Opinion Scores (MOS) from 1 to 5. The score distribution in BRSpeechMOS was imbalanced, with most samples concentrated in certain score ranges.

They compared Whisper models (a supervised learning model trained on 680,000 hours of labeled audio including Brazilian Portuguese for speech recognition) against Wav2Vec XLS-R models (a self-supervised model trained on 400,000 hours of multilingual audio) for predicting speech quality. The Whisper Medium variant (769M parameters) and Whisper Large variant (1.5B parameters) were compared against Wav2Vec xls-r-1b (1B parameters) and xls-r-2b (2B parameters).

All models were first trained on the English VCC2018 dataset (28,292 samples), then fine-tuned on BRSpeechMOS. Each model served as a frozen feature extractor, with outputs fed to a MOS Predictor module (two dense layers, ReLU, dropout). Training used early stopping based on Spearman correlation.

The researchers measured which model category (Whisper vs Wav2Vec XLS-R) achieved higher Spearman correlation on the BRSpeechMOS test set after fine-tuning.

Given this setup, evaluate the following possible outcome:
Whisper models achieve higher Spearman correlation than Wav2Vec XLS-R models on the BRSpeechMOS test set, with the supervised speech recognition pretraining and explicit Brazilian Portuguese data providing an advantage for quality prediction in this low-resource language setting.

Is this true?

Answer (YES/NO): YES